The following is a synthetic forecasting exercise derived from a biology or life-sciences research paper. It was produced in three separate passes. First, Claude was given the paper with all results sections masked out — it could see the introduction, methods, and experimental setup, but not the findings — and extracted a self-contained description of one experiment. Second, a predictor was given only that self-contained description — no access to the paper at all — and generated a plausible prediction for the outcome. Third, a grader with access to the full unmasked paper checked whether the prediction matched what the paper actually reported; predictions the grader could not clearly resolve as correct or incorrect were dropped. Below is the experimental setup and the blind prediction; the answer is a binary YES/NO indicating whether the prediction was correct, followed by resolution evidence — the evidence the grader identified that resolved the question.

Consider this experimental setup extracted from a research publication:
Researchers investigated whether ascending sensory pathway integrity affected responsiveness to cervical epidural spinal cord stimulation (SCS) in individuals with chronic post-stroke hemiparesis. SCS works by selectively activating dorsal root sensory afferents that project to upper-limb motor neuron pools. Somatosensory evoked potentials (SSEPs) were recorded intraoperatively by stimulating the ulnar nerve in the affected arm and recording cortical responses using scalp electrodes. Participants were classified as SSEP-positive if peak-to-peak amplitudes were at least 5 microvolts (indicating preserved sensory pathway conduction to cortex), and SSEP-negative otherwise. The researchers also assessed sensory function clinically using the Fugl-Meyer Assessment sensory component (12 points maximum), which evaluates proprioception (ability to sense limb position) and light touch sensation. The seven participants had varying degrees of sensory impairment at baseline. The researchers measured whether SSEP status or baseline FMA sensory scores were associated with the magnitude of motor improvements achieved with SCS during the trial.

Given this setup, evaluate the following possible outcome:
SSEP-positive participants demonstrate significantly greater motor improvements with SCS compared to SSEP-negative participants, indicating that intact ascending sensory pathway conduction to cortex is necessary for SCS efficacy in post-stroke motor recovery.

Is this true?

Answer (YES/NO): NO